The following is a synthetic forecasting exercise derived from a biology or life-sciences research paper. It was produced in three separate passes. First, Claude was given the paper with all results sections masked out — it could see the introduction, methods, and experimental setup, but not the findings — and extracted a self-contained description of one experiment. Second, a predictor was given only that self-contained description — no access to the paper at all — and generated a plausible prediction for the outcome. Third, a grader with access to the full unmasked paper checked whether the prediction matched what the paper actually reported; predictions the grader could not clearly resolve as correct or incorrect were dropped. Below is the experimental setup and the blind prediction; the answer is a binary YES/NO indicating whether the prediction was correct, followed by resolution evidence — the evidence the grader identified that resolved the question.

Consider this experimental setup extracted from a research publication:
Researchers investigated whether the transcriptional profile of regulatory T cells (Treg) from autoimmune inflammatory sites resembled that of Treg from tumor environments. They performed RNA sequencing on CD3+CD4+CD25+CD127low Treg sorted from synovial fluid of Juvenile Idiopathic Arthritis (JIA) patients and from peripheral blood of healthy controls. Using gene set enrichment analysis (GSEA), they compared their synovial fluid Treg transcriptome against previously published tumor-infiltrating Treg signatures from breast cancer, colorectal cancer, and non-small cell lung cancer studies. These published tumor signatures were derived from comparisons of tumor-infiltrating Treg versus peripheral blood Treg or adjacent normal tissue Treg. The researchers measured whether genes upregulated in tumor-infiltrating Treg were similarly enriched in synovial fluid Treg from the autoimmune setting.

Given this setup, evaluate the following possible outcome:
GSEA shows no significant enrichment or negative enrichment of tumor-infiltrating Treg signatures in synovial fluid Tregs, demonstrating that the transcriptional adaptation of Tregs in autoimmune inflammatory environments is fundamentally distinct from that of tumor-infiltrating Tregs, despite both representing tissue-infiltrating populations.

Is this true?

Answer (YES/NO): NO